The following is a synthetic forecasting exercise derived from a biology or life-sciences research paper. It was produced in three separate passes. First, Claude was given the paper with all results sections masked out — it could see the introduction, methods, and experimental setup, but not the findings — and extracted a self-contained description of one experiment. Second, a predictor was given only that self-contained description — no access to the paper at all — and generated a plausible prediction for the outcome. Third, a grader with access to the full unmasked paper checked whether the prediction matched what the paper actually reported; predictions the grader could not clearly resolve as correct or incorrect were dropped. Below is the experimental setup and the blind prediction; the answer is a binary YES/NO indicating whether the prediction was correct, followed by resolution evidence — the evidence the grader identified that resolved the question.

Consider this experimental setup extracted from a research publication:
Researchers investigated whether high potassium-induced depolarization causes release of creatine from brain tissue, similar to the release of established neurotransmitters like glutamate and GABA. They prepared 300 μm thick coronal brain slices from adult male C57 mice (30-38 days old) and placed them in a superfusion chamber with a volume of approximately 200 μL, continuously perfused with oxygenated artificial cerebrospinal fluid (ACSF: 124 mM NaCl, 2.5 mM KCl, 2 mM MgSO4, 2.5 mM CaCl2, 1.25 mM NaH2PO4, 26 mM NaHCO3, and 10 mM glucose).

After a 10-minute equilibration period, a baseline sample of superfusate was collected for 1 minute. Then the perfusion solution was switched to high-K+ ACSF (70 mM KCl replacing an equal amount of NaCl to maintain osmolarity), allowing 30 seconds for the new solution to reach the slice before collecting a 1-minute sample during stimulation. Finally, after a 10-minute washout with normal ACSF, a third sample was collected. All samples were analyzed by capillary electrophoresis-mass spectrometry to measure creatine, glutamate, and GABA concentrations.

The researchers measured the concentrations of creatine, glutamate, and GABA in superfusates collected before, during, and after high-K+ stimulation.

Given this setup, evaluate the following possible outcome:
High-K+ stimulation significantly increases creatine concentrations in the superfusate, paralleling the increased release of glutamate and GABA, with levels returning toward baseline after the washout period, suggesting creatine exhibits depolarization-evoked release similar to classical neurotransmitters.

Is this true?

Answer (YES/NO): YES